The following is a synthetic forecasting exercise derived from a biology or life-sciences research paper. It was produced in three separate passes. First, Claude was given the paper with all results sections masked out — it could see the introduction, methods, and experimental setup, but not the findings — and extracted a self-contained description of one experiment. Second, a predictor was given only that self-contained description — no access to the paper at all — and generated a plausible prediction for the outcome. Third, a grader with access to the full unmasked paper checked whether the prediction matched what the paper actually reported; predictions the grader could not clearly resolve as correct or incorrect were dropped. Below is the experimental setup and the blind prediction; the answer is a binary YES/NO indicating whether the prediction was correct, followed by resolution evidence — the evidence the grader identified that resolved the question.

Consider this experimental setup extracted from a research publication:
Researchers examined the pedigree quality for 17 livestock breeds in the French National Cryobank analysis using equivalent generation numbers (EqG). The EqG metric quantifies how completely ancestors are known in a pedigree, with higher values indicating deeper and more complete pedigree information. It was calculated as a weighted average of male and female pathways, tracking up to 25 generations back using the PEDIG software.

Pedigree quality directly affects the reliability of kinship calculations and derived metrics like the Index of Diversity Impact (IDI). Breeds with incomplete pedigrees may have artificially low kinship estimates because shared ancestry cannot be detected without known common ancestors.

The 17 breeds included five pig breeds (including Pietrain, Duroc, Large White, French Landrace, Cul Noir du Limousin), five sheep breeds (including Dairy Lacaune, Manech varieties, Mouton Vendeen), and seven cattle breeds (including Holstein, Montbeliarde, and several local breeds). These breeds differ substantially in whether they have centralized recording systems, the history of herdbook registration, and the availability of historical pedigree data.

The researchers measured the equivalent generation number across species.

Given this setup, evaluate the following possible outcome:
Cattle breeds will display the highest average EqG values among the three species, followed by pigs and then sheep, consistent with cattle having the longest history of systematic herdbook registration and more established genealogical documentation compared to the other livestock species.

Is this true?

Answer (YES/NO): NO